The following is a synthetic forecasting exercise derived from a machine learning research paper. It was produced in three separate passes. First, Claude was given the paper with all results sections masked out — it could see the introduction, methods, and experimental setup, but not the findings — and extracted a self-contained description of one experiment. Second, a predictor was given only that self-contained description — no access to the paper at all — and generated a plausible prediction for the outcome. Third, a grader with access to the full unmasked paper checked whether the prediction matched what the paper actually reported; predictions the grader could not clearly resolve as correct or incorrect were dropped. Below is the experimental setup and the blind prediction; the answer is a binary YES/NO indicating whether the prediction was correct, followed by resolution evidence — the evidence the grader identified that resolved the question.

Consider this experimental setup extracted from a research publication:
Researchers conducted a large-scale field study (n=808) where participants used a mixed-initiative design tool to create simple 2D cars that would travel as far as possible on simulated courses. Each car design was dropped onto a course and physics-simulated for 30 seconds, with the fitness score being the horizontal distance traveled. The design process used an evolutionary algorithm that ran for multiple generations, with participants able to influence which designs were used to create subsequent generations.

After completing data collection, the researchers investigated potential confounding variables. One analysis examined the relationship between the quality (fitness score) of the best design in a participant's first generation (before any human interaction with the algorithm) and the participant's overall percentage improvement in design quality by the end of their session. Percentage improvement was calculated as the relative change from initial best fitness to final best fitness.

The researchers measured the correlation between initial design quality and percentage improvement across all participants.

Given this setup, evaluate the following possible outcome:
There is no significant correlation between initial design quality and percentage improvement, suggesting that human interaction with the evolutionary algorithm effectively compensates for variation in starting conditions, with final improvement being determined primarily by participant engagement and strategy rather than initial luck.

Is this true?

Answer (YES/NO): NO